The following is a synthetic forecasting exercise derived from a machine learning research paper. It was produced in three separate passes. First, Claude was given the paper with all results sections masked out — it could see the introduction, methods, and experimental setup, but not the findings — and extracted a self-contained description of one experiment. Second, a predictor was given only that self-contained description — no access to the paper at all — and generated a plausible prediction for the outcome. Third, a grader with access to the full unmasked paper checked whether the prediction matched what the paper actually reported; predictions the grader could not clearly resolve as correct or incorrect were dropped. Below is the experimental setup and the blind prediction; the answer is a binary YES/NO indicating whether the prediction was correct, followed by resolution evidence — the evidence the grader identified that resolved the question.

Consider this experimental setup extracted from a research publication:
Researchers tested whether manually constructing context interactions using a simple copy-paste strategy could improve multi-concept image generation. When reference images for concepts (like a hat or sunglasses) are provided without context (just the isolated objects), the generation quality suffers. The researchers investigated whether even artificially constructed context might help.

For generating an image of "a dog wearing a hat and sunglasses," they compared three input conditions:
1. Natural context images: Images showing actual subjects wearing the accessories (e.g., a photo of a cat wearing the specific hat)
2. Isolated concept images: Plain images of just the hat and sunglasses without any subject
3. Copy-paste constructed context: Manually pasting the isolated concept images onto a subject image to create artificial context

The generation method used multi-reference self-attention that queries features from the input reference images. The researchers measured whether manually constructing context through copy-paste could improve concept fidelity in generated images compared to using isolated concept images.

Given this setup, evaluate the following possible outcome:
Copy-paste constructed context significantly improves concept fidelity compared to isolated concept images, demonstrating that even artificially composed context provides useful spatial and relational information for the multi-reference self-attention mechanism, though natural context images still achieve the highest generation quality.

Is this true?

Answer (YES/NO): NO